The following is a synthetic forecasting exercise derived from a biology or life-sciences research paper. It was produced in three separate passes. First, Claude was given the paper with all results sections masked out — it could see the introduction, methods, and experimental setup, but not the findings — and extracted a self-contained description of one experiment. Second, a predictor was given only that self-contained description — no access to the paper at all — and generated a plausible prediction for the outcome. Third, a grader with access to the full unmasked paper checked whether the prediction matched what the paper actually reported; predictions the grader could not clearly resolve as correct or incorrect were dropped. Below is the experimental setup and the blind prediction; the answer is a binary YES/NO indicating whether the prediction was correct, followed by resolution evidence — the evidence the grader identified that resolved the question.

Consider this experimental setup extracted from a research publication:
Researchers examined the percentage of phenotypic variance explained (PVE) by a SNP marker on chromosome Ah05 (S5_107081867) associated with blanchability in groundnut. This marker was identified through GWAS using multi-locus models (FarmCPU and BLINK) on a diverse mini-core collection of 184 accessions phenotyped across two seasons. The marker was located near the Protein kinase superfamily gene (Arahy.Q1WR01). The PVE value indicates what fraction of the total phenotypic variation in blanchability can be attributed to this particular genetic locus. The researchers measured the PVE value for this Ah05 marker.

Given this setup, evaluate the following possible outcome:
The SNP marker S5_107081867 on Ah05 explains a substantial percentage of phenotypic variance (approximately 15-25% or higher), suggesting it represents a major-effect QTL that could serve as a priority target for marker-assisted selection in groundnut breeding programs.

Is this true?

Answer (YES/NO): YES